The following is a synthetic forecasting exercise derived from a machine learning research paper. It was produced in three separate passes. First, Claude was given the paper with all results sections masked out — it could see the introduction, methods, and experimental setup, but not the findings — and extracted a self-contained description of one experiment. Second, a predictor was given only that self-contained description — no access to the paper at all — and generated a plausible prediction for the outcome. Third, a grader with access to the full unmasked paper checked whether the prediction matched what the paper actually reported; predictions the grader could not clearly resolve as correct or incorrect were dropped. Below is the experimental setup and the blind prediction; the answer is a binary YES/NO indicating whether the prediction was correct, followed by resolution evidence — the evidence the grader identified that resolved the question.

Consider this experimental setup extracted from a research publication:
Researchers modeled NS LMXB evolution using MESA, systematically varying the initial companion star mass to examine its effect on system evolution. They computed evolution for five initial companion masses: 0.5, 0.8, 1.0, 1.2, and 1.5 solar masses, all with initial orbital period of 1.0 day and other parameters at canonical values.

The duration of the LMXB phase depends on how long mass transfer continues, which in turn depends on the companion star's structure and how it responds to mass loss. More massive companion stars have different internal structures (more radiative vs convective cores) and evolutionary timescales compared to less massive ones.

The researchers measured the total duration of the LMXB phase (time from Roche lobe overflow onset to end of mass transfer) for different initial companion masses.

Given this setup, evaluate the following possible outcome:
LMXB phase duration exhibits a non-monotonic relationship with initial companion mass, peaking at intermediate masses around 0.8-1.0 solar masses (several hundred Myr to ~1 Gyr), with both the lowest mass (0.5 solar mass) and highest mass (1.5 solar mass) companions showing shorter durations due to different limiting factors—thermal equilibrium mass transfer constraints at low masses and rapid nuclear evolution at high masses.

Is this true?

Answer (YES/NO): NO